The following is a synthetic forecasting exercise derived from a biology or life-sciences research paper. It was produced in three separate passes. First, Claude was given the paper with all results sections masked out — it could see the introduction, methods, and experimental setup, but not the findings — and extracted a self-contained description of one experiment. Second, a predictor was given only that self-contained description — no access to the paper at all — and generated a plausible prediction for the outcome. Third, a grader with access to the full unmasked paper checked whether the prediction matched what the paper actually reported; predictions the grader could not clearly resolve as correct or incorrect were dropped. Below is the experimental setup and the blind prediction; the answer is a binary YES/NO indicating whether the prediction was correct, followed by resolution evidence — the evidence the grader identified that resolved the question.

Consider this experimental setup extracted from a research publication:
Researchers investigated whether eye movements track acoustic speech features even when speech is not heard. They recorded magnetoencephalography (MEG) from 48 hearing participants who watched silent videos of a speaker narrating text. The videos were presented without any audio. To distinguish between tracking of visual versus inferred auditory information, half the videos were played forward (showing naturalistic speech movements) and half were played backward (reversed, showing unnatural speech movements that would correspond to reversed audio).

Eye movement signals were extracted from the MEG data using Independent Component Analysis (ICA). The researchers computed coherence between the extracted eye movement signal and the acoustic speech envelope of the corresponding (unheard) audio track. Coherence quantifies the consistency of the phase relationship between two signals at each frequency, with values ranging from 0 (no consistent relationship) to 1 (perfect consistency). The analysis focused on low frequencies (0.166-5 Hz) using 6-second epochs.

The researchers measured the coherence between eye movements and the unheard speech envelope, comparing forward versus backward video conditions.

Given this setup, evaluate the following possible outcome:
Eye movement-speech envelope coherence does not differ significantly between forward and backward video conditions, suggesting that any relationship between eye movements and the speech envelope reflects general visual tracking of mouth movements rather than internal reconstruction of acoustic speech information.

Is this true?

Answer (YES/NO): NO